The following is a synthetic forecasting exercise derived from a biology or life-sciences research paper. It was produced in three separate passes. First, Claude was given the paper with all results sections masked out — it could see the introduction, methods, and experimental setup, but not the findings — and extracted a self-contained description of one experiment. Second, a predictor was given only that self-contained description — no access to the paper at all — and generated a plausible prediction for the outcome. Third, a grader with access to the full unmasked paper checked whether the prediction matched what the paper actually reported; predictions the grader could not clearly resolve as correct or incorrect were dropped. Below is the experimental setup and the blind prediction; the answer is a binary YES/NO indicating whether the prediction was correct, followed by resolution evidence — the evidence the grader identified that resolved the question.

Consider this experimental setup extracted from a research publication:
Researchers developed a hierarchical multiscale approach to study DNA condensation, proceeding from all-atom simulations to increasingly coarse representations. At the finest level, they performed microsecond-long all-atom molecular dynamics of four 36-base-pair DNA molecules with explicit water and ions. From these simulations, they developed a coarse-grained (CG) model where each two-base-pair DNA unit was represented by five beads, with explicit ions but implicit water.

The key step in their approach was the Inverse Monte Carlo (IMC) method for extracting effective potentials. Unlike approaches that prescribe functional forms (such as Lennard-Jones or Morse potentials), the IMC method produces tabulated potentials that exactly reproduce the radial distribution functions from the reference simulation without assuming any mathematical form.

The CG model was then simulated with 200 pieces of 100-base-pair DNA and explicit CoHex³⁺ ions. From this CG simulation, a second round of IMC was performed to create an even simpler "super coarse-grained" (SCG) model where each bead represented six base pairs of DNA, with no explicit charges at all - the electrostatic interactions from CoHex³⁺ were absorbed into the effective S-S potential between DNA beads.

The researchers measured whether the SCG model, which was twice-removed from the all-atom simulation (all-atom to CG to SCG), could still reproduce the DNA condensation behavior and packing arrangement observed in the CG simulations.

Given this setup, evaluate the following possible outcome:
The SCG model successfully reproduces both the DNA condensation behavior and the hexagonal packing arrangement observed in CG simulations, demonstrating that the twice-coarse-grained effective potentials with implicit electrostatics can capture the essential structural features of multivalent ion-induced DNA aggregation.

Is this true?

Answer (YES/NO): YES